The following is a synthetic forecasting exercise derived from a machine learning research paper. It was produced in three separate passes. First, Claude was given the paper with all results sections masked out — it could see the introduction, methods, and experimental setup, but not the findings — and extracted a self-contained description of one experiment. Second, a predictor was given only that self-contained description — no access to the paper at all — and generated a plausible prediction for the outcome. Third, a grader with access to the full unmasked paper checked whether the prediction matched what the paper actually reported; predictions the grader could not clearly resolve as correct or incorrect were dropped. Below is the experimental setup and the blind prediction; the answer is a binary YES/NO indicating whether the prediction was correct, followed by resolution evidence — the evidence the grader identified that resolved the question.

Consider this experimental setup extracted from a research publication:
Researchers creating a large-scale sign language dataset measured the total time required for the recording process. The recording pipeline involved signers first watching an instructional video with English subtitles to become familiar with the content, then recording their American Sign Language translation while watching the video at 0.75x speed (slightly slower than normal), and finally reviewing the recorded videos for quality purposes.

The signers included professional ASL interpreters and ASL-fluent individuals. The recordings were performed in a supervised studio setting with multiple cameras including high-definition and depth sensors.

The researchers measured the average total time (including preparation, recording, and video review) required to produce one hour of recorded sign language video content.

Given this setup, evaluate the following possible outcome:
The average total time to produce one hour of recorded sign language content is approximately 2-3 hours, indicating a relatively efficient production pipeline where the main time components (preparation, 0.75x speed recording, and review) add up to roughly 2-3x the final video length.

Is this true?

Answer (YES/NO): YES